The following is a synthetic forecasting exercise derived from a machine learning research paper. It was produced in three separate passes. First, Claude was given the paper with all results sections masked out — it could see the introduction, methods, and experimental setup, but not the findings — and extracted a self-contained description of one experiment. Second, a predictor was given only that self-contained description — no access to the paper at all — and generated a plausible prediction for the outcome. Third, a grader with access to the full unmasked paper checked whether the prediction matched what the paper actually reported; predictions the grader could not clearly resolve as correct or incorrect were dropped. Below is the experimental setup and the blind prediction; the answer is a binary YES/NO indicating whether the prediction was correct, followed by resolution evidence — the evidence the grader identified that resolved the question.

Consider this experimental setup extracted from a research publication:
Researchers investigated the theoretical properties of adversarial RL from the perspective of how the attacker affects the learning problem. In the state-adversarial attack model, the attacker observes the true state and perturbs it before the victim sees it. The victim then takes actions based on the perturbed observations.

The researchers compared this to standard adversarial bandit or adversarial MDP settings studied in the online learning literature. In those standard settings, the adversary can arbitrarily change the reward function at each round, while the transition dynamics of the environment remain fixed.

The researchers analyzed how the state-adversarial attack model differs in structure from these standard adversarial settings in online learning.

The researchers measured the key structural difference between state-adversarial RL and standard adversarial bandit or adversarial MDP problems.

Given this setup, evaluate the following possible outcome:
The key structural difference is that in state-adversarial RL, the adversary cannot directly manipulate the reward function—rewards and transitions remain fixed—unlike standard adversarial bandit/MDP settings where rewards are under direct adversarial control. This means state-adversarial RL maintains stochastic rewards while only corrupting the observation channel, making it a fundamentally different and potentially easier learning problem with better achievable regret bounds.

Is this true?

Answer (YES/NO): NO